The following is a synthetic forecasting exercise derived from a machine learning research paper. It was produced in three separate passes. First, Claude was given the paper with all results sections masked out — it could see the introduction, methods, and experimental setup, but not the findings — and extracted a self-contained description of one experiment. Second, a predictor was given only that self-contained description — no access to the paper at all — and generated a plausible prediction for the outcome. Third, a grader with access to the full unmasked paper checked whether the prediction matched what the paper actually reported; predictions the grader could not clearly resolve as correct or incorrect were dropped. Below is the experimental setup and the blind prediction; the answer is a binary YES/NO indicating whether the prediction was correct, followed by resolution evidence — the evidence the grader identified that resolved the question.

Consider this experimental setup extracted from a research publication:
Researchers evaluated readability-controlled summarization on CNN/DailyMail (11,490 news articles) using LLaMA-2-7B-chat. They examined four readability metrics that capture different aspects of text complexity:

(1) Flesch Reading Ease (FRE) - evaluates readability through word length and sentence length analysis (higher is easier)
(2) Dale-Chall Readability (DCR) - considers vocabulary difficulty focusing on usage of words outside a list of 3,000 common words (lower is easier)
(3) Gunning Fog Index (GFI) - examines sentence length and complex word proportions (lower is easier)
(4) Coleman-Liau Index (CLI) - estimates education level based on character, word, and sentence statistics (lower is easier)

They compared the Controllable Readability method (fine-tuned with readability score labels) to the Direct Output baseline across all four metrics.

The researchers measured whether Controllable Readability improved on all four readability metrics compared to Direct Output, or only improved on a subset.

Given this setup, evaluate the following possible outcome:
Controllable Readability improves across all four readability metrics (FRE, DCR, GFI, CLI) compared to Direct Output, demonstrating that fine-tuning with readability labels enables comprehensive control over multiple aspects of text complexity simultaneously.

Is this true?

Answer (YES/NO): YES